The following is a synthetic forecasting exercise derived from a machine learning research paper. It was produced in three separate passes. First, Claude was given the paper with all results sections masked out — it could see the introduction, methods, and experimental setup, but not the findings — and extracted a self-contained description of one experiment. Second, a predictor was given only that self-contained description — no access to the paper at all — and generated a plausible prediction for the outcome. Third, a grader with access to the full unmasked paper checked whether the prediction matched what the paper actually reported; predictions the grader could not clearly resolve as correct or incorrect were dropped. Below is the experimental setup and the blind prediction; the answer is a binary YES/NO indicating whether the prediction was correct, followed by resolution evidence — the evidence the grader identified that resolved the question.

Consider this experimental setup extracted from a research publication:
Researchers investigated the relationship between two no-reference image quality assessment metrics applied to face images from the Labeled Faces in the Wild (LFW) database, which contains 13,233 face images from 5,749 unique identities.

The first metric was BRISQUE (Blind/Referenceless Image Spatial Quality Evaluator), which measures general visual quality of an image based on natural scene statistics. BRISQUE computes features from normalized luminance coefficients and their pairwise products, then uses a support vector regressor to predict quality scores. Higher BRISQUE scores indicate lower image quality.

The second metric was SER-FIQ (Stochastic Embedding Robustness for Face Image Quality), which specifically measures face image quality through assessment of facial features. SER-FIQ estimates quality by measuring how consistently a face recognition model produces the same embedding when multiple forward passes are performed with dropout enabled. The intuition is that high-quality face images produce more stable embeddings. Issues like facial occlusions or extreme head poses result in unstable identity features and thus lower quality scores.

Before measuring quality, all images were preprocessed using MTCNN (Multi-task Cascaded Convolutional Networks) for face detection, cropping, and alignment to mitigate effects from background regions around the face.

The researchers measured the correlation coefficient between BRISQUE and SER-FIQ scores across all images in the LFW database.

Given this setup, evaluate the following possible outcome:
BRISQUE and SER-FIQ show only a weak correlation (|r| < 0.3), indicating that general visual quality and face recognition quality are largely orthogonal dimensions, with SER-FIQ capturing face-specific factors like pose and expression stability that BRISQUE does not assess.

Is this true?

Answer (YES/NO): YES